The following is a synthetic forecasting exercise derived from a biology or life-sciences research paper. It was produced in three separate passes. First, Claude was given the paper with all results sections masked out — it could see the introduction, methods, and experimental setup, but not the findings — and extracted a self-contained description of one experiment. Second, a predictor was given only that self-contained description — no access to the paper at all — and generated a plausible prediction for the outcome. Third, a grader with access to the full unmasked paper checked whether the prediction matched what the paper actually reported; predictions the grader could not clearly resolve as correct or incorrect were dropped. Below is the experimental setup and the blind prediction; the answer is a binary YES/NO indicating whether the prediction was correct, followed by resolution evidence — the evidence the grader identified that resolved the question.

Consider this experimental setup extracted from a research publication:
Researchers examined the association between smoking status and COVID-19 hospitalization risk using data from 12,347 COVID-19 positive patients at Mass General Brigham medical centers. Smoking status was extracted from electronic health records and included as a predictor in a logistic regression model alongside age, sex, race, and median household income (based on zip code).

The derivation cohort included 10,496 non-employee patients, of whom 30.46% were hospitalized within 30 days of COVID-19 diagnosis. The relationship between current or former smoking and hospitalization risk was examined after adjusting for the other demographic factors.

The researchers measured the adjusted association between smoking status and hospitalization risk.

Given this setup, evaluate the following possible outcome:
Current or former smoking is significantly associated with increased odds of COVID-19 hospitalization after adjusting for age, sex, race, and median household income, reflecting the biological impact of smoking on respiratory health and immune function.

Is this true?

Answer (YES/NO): YES